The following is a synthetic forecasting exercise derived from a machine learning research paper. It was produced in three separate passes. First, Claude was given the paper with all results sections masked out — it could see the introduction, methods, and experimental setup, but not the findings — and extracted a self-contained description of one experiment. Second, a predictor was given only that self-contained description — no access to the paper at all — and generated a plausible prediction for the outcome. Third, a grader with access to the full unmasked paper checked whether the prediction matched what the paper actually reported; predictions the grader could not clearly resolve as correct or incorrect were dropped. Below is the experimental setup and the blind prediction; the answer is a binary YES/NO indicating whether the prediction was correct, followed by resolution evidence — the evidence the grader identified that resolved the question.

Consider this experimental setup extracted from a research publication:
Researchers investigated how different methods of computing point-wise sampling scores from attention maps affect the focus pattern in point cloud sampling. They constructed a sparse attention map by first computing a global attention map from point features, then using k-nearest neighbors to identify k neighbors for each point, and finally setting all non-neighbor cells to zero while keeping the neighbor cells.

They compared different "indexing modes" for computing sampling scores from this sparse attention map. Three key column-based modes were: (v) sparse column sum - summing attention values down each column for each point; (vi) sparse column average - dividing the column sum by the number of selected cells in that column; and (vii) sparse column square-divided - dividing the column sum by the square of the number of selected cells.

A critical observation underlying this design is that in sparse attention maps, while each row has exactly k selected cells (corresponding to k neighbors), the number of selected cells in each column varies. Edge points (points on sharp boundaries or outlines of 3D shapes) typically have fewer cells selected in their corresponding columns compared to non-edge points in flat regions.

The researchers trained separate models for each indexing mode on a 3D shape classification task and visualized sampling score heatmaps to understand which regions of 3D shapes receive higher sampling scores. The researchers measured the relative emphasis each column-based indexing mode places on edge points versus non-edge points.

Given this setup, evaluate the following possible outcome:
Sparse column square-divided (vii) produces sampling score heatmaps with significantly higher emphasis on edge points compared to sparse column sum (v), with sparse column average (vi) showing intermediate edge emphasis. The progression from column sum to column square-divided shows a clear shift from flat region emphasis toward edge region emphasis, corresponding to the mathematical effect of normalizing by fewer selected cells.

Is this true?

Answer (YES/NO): NO